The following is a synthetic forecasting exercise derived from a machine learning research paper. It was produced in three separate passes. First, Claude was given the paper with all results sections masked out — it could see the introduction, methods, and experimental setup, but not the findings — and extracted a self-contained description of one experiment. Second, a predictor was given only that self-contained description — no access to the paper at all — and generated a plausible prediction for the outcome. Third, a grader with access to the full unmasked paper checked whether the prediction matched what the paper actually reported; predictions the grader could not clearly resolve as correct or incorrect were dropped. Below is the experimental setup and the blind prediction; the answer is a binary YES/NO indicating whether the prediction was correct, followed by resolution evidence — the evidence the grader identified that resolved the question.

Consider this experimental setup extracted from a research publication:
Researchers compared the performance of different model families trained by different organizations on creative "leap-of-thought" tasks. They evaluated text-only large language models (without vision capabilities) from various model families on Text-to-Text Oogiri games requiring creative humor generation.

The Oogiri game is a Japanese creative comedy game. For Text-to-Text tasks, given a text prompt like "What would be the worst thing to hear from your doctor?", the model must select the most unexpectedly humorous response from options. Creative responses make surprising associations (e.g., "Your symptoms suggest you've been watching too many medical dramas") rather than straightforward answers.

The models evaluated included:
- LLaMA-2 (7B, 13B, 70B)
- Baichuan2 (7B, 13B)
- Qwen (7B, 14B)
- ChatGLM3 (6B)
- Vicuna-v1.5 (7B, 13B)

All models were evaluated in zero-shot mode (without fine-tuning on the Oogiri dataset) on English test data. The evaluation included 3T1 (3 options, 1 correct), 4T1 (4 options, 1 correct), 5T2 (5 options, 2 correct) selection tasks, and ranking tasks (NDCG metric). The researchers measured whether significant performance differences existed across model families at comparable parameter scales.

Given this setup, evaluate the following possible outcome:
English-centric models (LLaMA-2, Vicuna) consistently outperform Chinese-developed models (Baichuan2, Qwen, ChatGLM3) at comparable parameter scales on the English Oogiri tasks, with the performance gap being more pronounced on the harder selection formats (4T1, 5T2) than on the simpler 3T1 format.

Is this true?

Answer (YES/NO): NO